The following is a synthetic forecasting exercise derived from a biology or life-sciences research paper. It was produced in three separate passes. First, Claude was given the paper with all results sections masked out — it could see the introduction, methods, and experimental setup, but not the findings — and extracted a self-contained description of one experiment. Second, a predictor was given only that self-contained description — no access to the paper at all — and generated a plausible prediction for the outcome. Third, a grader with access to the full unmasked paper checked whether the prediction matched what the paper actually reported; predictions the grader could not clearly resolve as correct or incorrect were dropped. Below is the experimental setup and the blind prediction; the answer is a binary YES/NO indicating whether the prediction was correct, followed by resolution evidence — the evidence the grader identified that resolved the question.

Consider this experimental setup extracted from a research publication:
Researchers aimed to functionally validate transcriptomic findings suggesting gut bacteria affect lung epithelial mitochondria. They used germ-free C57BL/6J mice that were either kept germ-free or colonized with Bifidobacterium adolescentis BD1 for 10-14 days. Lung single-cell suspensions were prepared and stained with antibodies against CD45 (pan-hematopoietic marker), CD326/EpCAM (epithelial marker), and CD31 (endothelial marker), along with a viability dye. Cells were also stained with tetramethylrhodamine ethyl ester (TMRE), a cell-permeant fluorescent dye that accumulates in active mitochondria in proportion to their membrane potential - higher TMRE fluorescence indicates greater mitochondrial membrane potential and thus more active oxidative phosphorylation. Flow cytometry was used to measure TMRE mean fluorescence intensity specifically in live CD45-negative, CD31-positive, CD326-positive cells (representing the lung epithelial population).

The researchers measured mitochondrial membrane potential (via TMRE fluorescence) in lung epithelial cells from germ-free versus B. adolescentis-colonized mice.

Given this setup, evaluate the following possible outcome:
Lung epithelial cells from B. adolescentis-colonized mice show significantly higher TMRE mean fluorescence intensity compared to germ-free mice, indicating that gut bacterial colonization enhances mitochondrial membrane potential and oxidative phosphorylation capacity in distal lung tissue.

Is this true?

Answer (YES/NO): YES